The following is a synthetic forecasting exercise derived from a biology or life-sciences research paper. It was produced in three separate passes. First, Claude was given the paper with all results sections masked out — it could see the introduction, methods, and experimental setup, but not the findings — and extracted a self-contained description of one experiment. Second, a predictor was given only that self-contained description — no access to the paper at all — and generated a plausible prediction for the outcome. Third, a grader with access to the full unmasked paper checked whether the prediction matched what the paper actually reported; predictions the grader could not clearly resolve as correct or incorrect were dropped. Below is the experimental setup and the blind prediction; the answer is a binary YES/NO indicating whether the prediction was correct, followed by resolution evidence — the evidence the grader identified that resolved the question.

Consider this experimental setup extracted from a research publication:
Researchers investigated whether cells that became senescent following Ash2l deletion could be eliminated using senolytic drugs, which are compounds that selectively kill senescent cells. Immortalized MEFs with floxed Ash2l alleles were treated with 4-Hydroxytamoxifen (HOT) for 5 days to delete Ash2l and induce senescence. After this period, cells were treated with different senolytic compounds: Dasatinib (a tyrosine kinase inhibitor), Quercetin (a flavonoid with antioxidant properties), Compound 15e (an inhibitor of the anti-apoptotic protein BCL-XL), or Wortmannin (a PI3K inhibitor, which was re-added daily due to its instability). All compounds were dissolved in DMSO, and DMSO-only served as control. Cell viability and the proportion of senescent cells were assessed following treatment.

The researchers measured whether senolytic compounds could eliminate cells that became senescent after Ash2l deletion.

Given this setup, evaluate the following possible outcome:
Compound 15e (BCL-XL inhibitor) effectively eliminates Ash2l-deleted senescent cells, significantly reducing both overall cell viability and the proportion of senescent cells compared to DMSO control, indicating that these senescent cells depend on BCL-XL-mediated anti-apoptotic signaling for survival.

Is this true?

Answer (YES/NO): NO